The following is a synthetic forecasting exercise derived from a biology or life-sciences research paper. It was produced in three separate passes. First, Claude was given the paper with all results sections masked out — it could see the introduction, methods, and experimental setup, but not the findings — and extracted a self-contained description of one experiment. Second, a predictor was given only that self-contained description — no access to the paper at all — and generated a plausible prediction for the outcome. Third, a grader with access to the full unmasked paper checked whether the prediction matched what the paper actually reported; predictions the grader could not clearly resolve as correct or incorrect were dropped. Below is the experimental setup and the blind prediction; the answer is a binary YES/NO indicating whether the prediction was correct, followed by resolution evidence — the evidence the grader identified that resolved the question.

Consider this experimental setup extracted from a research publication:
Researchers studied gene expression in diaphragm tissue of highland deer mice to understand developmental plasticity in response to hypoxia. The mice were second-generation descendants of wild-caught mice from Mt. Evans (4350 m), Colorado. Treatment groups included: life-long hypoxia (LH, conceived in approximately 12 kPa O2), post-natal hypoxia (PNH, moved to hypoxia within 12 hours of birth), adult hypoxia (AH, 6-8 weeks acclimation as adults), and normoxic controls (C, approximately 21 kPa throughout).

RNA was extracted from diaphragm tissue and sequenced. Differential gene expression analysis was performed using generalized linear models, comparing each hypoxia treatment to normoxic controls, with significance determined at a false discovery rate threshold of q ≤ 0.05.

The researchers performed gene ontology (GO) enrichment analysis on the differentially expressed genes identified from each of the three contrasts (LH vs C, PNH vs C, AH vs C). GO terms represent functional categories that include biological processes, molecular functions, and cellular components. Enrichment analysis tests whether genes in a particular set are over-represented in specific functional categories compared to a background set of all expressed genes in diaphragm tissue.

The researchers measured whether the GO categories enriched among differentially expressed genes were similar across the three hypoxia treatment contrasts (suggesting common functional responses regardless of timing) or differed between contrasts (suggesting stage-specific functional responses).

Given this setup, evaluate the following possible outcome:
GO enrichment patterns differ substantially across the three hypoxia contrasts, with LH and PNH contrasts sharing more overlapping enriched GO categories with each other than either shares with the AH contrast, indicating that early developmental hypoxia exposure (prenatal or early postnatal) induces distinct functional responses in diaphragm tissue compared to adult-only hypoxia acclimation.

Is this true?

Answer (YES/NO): NO